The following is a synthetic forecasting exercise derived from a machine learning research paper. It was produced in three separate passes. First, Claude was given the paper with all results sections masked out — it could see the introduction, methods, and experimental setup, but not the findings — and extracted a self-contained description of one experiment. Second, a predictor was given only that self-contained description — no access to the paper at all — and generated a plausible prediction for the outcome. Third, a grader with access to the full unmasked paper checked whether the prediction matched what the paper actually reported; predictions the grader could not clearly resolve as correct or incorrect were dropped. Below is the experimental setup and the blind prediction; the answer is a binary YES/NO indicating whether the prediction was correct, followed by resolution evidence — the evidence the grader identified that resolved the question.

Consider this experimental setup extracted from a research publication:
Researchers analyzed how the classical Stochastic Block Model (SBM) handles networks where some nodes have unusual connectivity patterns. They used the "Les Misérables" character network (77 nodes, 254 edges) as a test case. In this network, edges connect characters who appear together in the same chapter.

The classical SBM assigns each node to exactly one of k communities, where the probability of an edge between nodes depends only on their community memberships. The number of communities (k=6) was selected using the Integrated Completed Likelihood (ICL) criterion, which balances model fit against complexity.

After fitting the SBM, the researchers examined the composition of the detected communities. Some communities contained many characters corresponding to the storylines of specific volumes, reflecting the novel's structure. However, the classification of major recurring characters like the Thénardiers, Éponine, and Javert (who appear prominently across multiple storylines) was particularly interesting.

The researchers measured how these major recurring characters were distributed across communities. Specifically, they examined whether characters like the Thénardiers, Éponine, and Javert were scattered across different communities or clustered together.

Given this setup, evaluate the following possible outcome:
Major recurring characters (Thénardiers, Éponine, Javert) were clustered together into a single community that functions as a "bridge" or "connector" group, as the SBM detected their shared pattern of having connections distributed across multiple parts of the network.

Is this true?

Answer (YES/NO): NO